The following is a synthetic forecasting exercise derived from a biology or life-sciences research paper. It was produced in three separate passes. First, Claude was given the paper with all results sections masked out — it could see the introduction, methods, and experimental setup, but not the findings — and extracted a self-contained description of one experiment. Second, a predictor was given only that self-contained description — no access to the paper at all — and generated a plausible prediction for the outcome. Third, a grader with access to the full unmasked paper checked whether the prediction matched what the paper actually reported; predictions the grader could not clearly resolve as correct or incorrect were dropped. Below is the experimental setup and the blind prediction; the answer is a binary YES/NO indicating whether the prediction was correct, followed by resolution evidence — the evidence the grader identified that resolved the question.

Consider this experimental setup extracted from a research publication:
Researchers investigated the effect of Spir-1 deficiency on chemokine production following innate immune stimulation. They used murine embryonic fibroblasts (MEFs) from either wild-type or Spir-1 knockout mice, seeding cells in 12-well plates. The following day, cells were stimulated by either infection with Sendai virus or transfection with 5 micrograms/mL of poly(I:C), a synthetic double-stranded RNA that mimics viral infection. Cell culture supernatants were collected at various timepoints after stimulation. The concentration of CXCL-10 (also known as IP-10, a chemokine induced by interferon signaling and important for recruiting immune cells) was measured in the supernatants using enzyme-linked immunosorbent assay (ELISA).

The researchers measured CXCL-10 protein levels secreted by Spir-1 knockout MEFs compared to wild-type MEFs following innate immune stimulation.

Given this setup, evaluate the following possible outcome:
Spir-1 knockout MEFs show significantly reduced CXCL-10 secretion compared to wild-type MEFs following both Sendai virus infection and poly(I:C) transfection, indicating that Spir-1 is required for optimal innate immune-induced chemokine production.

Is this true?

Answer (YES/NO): YES